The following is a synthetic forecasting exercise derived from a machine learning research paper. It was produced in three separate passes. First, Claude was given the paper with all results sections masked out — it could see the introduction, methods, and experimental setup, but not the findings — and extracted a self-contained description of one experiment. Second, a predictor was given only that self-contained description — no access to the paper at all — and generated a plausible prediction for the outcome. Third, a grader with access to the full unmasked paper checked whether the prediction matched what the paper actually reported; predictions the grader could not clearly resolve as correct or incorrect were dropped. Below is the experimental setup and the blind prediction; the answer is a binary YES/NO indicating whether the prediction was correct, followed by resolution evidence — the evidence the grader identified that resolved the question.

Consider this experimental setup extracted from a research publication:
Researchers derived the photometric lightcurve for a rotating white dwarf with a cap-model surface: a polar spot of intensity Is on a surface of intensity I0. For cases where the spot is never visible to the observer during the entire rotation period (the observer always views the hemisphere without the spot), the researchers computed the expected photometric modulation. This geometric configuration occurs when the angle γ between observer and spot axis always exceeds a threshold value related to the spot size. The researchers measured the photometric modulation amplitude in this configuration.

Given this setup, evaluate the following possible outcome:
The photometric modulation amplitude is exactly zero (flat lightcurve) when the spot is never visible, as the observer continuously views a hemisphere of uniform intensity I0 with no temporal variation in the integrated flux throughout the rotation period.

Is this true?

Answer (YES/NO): YES